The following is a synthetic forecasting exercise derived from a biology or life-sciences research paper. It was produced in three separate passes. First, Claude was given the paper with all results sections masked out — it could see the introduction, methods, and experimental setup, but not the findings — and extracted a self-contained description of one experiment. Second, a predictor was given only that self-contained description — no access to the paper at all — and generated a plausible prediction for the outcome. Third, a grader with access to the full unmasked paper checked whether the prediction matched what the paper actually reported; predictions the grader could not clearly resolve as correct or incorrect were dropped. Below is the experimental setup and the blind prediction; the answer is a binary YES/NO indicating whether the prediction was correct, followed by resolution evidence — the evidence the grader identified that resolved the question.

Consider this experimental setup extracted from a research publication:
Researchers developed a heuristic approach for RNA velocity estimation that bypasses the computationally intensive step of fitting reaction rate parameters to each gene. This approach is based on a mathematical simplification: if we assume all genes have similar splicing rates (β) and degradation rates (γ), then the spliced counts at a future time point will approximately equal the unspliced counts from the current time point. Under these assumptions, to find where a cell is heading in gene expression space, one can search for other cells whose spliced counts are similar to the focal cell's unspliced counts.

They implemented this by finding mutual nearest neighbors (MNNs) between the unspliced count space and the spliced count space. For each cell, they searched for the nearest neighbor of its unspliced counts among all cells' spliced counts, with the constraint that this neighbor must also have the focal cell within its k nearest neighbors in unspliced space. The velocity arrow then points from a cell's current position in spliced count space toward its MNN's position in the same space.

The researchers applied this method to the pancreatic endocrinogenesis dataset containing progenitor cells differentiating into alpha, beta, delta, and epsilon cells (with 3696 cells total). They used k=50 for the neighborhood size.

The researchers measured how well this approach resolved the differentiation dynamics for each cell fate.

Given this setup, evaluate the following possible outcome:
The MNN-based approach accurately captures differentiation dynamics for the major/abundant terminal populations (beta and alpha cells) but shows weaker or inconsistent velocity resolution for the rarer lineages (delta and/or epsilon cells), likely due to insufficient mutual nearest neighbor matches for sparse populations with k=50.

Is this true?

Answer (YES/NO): YES